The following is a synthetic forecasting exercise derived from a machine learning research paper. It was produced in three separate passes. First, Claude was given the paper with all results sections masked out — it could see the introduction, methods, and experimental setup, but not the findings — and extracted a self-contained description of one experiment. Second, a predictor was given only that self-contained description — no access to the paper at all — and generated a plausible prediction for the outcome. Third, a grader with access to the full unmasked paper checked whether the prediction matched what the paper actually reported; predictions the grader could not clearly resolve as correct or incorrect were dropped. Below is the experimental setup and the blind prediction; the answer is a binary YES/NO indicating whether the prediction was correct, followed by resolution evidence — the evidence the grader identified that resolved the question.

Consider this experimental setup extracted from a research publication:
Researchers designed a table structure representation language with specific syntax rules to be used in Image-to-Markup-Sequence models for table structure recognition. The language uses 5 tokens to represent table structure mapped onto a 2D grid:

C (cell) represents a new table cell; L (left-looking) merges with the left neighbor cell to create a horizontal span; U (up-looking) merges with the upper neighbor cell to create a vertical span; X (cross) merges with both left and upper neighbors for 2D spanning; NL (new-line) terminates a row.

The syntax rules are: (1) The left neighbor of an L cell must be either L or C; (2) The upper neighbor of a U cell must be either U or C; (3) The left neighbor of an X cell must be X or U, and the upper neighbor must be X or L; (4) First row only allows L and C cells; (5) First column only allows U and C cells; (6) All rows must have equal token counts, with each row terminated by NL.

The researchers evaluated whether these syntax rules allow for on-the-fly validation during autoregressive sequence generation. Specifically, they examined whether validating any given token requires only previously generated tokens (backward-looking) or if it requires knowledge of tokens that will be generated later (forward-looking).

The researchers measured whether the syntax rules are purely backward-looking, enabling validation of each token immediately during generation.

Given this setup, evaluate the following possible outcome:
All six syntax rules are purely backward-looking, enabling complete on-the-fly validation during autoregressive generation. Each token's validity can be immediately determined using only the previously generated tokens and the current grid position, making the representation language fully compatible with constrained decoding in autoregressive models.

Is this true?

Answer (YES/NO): YES